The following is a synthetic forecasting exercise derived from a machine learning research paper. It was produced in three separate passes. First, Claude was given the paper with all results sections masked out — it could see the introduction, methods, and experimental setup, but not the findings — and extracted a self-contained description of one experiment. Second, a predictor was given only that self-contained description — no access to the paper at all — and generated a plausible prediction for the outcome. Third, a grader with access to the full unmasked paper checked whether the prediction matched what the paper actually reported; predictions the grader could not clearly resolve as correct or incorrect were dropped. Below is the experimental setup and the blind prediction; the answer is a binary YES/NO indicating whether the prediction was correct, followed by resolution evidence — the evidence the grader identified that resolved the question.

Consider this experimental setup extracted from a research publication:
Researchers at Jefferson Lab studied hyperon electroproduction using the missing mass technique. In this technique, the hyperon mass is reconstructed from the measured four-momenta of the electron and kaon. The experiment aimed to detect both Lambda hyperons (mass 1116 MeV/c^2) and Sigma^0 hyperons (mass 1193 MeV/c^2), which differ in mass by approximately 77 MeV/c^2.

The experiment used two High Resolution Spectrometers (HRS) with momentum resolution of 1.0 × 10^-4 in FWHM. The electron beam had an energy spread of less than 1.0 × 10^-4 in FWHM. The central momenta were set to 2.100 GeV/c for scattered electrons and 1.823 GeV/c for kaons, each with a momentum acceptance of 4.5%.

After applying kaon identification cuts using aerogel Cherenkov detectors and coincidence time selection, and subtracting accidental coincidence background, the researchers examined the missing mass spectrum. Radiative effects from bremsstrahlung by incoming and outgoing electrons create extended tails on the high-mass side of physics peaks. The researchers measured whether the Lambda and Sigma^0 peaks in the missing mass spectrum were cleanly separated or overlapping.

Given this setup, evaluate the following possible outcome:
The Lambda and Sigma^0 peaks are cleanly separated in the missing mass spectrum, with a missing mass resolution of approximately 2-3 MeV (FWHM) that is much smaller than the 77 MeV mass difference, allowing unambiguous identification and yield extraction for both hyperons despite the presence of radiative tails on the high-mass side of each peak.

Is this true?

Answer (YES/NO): NO